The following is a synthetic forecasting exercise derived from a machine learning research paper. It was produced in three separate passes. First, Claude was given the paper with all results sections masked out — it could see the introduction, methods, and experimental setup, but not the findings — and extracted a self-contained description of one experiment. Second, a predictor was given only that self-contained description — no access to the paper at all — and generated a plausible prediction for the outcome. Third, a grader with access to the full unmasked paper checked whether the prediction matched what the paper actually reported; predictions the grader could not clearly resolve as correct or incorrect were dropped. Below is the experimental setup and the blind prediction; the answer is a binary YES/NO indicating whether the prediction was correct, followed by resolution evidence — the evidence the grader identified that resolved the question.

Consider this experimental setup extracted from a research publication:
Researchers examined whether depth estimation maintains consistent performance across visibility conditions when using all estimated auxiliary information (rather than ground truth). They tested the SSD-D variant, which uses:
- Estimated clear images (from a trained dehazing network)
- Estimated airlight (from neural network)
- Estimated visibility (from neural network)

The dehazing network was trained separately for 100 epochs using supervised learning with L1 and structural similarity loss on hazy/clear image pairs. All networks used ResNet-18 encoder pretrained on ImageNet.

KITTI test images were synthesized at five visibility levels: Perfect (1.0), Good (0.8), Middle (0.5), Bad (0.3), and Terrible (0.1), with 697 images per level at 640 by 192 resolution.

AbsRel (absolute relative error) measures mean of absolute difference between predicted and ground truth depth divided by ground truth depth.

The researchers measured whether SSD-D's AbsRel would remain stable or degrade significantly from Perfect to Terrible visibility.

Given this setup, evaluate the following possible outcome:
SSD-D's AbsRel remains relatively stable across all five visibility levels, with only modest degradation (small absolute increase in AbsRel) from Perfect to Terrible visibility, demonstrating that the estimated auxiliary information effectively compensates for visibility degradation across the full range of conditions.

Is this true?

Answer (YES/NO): YES